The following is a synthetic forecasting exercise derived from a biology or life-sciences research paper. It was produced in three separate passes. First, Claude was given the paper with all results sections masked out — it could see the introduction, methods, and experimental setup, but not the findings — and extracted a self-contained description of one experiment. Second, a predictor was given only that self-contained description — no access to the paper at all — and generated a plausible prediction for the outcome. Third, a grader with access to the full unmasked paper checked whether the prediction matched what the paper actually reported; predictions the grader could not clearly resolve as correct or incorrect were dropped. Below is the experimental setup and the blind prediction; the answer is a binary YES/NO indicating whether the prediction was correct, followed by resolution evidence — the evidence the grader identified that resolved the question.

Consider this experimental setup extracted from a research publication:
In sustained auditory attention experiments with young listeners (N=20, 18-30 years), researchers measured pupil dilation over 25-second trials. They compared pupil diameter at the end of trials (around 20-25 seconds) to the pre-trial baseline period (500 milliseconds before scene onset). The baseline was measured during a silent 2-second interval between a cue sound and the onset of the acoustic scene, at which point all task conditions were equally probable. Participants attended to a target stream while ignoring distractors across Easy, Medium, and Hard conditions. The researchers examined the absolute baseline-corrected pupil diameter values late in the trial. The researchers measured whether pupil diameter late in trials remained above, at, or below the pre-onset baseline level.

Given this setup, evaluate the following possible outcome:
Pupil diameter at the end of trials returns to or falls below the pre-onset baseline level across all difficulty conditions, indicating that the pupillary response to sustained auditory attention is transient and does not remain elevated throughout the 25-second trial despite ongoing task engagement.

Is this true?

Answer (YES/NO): YES